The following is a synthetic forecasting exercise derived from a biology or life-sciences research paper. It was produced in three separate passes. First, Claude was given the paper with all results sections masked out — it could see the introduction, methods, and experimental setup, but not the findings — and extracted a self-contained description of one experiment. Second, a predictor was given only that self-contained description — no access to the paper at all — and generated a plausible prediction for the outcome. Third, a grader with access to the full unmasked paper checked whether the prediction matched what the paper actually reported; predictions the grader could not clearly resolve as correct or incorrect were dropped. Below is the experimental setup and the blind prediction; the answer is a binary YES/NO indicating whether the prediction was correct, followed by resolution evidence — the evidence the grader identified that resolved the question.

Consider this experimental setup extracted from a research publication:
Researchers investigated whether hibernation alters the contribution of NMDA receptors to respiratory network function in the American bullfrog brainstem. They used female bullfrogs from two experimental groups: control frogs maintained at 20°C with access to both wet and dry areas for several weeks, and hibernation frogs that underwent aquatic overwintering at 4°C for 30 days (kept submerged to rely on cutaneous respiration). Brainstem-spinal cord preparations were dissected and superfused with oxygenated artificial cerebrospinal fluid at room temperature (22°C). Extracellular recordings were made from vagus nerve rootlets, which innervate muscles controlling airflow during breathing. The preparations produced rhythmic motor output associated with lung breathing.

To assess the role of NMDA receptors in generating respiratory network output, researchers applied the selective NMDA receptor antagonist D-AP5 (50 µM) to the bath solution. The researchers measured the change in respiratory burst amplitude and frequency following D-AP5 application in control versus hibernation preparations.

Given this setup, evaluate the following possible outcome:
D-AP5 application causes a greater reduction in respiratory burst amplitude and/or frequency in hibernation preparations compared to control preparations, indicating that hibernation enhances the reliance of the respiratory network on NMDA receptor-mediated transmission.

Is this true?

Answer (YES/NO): NO